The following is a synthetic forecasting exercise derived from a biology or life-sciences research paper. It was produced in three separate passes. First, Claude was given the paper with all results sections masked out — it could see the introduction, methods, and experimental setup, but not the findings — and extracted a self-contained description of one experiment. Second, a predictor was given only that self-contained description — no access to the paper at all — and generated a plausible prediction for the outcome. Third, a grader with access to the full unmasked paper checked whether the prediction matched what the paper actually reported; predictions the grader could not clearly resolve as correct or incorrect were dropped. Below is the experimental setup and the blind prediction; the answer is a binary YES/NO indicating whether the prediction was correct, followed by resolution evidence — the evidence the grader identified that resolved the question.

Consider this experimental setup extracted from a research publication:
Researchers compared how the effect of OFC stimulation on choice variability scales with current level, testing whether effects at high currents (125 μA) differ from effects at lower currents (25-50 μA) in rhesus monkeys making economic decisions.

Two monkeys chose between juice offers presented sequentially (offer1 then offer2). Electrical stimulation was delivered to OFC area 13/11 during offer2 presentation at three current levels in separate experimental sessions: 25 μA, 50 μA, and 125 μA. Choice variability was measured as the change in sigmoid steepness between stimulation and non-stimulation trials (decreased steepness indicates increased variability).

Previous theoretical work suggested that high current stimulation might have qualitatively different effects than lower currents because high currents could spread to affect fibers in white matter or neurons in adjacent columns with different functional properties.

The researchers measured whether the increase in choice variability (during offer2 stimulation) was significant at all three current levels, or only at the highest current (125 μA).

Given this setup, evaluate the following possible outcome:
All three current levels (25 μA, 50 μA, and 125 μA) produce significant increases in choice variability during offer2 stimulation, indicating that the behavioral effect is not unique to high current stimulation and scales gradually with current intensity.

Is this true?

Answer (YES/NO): NO